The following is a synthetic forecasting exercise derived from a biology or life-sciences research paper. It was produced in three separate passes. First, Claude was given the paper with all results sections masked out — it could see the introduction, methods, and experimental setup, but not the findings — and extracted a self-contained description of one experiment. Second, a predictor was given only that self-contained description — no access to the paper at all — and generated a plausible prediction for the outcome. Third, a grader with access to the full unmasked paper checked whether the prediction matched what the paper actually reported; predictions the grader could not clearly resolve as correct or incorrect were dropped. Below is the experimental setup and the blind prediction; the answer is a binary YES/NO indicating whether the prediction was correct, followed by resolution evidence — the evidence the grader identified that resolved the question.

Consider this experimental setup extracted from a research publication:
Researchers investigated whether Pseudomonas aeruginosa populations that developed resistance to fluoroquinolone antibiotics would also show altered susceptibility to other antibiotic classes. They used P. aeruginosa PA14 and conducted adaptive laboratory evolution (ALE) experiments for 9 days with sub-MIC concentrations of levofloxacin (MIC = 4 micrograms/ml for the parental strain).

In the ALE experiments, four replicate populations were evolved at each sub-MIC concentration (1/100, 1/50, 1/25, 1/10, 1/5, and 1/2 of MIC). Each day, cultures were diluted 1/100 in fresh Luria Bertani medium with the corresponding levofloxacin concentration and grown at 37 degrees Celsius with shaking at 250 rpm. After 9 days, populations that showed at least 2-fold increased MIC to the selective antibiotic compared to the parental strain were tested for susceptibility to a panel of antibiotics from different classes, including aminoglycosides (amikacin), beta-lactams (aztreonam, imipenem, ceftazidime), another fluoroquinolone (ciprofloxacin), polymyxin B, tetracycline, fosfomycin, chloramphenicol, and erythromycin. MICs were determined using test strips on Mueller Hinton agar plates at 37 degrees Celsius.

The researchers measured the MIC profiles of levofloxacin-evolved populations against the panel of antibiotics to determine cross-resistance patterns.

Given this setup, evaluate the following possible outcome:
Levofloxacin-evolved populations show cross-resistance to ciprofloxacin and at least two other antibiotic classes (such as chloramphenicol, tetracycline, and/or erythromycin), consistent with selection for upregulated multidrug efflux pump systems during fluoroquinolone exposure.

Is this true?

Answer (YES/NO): NO